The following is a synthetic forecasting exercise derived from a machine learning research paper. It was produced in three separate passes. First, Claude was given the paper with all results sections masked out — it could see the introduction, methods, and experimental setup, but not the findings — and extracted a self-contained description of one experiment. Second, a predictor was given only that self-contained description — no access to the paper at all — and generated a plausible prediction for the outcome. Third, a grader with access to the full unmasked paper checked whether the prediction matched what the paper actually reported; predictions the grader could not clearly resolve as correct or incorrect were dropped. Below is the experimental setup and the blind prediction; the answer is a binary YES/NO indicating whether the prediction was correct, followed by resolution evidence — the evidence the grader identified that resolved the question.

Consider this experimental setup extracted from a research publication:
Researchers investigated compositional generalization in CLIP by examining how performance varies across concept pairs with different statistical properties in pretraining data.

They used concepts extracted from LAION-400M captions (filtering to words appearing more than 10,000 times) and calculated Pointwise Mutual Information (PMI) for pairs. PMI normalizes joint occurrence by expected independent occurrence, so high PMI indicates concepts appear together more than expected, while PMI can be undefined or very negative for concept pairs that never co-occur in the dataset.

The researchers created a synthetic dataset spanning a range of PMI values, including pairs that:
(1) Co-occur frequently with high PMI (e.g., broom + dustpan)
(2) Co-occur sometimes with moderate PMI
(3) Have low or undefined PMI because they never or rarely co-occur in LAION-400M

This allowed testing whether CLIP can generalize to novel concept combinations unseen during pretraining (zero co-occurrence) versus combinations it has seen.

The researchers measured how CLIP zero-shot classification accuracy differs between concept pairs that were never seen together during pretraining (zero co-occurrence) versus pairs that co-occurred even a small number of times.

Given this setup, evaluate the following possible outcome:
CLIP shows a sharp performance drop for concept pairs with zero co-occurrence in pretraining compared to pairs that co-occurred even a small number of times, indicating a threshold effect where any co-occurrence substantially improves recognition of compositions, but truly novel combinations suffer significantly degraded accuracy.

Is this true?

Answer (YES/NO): NO